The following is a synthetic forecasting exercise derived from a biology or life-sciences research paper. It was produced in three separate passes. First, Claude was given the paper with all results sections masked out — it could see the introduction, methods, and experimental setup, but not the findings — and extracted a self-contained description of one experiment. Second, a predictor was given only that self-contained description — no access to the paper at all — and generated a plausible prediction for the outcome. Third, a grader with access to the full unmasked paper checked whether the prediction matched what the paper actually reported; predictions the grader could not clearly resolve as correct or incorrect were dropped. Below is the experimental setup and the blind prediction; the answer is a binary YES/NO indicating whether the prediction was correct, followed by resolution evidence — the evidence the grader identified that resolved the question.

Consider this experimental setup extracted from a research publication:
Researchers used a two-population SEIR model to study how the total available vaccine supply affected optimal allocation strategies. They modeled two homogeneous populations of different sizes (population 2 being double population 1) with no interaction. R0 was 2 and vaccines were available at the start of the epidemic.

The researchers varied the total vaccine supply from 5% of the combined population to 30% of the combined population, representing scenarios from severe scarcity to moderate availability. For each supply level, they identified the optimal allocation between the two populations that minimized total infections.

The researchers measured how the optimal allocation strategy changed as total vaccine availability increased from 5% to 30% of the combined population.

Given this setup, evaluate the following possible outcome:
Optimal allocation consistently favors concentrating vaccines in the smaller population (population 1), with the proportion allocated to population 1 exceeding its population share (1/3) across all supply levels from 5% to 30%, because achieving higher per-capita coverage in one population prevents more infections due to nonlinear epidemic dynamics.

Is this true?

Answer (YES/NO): NO